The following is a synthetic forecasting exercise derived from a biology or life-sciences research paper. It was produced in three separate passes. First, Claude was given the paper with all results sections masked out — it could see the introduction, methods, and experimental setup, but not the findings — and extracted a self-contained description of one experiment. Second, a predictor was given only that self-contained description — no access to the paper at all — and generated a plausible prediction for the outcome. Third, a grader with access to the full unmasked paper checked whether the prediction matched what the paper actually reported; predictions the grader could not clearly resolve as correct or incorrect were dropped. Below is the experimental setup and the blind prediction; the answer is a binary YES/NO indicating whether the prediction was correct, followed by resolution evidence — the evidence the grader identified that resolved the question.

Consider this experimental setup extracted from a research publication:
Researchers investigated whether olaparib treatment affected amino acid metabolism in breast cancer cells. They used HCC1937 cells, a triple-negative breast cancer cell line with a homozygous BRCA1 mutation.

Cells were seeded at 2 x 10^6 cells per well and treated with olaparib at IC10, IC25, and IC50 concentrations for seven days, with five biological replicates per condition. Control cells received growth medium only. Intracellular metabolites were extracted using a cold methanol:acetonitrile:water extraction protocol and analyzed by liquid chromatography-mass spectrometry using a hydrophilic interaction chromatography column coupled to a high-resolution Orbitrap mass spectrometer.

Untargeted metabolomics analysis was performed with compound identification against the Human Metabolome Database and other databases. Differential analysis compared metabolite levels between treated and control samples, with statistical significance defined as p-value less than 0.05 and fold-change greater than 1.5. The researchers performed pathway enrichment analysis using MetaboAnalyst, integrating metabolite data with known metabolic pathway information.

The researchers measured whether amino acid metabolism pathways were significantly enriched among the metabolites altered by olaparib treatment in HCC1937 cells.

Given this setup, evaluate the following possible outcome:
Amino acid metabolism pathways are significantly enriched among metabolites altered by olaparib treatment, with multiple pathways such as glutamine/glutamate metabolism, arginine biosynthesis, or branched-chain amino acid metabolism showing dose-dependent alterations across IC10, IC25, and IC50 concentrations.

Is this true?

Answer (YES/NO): NO